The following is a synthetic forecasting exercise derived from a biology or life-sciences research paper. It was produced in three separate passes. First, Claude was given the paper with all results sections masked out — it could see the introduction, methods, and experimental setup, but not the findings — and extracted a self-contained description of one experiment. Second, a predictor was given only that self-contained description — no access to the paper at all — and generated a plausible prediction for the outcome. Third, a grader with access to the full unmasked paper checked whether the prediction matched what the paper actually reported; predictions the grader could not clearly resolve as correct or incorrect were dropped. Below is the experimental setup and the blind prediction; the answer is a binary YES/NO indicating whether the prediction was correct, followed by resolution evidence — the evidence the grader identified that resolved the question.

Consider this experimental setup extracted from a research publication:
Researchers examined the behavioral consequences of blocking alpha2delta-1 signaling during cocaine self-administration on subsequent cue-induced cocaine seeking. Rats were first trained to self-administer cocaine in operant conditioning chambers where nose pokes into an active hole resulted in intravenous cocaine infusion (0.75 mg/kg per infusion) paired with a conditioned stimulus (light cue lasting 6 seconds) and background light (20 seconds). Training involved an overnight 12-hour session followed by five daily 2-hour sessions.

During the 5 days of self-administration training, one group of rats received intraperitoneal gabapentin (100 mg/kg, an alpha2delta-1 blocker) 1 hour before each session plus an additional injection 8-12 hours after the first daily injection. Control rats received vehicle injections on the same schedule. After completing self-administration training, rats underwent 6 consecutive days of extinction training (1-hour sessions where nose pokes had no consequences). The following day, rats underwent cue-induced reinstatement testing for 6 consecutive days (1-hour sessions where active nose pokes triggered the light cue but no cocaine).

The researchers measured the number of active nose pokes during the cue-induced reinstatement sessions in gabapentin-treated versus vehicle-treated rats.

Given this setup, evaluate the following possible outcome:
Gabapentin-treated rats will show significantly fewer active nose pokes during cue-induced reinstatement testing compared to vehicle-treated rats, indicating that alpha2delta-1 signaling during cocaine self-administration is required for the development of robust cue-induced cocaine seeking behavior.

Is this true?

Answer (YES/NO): YES